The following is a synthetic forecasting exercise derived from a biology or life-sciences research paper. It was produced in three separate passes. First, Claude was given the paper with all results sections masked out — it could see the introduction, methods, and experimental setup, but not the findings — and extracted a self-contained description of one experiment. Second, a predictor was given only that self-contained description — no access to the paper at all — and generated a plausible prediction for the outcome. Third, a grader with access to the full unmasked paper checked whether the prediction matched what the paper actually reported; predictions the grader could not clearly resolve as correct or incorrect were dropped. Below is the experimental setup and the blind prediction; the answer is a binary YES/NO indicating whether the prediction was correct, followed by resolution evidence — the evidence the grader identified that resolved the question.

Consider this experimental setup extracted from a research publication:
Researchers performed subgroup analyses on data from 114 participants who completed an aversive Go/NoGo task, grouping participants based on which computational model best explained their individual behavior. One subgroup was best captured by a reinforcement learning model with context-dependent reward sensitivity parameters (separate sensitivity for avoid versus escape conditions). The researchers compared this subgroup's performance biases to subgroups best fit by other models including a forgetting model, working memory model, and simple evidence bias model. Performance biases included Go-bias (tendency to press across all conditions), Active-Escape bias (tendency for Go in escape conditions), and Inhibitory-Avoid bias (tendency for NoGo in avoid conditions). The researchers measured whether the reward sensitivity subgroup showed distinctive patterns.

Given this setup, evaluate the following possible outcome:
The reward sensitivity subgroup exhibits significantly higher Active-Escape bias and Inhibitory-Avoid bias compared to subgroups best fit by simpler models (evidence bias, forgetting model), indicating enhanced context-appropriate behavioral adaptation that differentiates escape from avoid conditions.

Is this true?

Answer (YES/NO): YES